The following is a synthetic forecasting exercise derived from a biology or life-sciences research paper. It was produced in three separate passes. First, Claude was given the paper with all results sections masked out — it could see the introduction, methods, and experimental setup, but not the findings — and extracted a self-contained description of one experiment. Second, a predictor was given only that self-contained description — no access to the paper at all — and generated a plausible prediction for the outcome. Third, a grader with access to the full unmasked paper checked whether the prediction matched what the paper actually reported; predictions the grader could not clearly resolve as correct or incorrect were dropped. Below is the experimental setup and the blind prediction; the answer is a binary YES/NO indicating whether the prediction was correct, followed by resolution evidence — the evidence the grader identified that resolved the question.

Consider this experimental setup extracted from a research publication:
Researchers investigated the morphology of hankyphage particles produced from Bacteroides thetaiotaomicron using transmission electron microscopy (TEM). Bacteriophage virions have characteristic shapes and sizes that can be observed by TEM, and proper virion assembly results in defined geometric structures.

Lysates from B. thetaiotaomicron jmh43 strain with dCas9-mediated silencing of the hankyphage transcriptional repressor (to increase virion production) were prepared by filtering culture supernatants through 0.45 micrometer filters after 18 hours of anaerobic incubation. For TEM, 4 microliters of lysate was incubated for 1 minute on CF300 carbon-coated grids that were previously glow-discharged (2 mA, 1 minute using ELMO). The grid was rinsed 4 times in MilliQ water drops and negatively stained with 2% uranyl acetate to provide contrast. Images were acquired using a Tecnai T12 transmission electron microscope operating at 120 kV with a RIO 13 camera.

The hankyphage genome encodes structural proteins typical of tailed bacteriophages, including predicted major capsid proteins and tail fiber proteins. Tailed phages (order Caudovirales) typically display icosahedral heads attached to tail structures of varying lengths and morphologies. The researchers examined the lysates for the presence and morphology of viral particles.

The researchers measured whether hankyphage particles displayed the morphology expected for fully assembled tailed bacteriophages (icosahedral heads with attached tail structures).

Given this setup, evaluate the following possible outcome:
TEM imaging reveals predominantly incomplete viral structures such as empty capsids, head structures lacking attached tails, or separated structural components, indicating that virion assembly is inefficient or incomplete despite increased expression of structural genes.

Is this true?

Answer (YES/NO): YES